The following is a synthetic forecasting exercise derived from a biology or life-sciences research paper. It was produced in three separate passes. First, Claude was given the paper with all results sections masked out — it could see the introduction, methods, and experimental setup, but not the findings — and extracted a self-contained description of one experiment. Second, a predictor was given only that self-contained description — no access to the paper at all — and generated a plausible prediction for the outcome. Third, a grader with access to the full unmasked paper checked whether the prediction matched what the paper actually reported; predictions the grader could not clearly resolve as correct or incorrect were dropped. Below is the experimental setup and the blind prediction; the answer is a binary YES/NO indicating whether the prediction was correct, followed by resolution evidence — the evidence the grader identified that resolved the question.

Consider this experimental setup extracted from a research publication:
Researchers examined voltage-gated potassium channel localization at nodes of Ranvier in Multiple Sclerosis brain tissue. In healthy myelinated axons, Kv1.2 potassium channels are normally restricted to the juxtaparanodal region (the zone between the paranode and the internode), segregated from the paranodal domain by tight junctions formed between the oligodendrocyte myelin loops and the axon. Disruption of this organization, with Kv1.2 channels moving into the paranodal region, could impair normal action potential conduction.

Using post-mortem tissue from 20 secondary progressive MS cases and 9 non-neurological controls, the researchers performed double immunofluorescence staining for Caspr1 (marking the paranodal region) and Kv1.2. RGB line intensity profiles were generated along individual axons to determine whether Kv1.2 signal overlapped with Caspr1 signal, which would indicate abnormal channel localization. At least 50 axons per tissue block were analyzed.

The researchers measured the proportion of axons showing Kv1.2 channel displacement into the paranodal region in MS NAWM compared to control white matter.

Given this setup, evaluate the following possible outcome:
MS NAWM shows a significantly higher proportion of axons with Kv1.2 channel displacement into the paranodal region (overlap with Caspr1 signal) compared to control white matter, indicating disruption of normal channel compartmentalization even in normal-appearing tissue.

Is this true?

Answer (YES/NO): YES